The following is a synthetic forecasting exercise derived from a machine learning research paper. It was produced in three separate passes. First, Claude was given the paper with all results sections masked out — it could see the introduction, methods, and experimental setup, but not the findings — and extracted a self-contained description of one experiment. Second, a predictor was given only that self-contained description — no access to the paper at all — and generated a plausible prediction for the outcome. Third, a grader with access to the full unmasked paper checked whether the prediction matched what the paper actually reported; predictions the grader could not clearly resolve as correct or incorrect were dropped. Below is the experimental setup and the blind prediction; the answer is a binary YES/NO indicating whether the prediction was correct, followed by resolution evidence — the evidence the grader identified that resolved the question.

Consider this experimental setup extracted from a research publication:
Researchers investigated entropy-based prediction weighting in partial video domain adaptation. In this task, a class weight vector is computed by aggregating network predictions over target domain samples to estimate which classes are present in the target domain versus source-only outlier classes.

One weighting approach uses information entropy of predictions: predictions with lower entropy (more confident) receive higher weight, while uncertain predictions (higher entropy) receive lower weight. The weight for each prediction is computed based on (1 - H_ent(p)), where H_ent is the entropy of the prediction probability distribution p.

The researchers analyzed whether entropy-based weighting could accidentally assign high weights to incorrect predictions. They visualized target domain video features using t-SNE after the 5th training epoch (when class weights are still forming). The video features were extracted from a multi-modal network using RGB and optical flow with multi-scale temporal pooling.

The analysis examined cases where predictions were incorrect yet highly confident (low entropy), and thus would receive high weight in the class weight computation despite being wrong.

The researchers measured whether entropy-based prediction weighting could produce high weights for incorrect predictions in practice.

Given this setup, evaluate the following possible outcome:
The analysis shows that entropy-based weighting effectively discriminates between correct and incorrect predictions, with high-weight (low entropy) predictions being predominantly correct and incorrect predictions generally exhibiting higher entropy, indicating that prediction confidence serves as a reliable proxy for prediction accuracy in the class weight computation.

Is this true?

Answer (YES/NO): NO